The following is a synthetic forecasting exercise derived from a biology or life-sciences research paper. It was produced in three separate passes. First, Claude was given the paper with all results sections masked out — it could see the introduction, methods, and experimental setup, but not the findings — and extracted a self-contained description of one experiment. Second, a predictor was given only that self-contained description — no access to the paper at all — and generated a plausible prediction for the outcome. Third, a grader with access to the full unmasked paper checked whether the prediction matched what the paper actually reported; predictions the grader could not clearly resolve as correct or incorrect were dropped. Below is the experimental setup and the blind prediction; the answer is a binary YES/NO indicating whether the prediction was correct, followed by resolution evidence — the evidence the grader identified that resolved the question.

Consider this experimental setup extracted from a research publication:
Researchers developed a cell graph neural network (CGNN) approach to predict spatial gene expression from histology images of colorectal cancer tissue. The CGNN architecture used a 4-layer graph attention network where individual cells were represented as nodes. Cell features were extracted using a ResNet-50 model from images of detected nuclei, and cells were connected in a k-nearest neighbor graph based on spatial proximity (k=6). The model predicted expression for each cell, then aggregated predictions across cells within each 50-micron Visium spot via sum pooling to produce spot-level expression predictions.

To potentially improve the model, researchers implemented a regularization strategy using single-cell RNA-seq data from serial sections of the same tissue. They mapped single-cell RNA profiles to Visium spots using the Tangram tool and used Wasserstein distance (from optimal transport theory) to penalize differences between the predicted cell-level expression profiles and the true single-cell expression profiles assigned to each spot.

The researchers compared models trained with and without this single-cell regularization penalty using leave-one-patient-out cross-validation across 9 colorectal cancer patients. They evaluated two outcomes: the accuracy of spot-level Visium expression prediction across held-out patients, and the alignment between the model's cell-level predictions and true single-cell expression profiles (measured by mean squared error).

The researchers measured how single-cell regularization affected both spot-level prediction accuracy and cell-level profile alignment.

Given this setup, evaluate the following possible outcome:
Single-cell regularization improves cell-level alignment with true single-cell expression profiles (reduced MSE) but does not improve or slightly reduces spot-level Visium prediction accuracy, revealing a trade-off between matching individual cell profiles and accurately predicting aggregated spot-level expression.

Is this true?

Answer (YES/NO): YES